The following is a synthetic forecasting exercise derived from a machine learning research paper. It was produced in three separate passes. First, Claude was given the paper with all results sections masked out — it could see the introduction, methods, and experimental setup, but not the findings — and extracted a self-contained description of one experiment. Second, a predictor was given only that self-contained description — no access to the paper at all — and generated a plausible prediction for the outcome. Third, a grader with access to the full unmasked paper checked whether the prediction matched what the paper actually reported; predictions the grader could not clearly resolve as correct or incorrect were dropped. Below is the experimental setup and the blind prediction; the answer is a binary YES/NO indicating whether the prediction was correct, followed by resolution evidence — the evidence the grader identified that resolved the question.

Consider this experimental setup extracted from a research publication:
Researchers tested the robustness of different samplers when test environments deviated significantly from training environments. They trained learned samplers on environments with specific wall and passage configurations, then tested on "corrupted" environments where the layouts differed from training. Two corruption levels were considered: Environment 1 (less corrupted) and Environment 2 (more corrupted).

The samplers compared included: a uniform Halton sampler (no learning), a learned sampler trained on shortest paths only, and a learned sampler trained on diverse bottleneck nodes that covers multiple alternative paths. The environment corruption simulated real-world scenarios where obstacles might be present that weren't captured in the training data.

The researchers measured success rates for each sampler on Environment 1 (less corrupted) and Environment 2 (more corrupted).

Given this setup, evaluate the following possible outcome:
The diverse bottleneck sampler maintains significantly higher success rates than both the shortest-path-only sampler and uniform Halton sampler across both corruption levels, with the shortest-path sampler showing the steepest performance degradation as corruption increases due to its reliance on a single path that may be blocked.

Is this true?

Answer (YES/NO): NO